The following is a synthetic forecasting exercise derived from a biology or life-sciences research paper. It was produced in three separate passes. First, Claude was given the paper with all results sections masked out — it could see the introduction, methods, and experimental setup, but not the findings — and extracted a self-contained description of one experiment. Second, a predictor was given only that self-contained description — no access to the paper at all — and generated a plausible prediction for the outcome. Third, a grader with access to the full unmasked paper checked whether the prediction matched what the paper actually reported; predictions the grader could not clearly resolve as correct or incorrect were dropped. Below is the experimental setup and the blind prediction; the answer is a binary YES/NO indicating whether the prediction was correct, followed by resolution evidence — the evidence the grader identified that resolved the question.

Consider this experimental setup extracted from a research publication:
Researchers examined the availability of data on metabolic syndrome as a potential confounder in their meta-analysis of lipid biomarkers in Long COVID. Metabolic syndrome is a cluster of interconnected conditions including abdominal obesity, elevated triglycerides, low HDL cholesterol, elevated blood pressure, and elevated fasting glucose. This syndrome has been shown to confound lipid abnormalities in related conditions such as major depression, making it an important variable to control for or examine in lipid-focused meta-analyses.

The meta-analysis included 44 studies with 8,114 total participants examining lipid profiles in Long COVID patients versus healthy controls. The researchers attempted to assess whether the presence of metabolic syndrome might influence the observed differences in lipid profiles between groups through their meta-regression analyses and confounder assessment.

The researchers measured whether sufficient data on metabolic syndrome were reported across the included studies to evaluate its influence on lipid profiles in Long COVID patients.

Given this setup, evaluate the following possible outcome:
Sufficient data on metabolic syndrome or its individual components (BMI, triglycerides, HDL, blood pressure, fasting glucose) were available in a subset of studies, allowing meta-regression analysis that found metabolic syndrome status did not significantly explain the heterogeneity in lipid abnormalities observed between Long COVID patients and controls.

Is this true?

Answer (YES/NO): NO